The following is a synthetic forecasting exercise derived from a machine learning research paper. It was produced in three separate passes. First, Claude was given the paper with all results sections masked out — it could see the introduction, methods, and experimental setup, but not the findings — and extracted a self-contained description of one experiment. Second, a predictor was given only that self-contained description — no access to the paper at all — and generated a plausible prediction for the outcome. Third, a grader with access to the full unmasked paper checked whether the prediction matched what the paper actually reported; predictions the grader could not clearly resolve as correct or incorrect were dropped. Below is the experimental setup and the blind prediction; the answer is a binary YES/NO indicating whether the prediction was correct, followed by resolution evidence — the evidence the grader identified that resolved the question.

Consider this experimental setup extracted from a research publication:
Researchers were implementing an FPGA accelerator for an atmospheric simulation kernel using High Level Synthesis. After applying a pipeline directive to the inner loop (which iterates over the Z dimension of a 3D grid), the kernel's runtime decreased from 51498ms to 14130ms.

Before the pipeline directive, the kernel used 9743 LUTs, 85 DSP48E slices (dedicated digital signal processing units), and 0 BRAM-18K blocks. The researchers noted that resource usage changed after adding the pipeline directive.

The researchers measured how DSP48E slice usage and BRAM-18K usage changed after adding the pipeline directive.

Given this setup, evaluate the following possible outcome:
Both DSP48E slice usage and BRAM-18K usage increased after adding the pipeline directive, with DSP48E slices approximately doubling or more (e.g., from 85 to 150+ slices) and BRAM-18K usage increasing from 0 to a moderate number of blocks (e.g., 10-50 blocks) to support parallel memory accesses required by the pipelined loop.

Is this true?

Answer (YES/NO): NO